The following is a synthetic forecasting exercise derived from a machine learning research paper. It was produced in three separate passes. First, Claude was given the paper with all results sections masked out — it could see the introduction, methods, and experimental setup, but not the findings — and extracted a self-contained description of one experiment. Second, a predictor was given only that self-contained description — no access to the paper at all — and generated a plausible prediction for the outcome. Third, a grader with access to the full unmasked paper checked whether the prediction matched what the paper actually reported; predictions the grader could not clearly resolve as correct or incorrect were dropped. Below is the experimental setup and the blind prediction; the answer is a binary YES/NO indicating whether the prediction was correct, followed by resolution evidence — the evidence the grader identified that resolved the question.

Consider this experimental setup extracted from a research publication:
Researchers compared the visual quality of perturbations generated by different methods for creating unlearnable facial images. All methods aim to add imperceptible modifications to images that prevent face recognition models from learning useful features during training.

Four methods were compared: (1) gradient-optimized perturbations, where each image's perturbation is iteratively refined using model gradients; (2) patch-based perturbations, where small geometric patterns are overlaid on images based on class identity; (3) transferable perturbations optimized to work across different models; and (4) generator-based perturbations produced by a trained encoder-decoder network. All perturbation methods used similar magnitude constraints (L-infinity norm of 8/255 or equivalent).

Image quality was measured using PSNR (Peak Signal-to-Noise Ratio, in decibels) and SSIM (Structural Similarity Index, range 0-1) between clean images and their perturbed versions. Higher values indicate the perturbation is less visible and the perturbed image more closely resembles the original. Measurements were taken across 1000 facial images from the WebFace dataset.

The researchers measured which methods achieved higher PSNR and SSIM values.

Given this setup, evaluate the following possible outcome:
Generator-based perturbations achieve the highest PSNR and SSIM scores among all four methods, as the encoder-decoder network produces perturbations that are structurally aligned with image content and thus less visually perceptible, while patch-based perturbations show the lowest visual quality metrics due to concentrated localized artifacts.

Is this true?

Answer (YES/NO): NO